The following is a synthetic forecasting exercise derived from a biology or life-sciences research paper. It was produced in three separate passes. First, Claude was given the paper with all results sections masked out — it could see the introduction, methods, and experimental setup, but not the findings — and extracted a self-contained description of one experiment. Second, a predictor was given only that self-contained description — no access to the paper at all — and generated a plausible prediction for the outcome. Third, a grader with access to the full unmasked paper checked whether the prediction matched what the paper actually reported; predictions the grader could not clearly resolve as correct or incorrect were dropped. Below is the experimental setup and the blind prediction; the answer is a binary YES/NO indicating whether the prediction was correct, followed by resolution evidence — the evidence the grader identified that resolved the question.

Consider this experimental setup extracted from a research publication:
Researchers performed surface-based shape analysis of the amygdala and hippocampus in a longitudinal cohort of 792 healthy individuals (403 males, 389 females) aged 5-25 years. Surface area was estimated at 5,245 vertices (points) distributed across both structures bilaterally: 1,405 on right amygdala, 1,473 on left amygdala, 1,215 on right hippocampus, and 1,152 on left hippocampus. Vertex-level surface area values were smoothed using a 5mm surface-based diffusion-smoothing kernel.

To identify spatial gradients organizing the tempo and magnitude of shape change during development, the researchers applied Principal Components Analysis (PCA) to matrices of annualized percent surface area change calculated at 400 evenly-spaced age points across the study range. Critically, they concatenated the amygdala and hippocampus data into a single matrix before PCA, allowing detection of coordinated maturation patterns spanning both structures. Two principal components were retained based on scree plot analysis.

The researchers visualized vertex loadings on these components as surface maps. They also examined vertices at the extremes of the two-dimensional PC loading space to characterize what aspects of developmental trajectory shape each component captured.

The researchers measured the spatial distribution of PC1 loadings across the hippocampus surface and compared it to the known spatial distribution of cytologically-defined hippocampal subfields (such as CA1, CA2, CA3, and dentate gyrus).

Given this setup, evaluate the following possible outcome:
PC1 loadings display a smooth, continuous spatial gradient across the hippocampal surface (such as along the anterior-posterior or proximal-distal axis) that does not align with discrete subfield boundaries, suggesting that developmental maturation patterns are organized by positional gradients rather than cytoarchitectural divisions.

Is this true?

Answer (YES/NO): YES